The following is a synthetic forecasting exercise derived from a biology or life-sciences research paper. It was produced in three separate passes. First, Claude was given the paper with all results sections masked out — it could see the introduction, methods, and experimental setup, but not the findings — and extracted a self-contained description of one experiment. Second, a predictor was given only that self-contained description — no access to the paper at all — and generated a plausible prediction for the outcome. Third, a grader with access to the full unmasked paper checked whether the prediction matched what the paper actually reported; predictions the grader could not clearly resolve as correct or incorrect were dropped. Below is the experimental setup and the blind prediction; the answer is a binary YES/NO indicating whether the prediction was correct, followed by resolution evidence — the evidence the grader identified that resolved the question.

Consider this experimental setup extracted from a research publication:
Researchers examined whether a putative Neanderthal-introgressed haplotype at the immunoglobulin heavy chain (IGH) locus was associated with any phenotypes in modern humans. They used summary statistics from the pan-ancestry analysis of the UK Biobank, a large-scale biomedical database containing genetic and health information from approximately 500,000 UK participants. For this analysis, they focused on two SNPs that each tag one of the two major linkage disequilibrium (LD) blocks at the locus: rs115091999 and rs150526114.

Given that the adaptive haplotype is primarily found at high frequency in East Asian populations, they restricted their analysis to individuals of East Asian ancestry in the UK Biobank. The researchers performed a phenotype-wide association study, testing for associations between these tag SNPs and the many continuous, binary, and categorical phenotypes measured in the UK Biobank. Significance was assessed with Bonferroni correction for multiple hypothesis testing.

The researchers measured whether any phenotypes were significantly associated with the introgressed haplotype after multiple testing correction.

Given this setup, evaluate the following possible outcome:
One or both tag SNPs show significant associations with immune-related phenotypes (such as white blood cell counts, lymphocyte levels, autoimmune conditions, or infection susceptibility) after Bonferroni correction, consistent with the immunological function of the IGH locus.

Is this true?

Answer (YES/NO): NO